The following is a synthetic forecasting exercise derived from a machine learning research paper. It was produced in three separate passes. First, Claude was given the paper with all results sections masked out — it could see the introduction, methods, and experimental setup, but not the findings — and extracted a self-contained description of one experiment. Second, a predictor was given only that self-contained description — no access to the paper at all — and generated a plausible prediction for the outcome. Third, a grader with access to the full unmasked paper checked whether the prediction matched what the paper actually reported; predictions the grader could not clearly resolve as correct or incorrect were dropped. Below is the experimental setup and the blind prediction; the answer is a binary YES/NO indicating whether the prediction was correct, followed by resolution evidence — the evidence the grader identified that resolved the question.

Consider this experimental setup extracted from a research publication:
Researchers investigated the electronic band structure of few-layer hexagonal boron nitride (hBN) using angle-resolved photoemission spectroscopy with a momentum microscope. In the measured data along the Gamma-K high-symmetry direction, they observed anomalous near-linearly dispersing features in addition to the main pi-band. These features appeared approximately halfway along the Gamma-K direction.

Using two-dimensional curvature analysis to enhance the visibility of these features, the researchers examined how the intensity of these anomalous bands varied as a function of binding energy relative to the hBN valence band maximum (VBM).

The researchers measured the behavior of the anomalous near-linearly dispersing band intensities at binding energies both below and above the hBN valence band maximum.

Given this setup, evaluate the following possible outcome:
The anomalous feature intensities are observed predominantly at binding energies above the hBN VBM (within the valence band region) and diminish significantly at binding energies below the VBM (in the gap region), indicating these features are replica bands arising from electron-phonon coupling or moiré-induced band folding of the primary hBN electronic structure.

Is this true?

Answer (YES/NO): NO